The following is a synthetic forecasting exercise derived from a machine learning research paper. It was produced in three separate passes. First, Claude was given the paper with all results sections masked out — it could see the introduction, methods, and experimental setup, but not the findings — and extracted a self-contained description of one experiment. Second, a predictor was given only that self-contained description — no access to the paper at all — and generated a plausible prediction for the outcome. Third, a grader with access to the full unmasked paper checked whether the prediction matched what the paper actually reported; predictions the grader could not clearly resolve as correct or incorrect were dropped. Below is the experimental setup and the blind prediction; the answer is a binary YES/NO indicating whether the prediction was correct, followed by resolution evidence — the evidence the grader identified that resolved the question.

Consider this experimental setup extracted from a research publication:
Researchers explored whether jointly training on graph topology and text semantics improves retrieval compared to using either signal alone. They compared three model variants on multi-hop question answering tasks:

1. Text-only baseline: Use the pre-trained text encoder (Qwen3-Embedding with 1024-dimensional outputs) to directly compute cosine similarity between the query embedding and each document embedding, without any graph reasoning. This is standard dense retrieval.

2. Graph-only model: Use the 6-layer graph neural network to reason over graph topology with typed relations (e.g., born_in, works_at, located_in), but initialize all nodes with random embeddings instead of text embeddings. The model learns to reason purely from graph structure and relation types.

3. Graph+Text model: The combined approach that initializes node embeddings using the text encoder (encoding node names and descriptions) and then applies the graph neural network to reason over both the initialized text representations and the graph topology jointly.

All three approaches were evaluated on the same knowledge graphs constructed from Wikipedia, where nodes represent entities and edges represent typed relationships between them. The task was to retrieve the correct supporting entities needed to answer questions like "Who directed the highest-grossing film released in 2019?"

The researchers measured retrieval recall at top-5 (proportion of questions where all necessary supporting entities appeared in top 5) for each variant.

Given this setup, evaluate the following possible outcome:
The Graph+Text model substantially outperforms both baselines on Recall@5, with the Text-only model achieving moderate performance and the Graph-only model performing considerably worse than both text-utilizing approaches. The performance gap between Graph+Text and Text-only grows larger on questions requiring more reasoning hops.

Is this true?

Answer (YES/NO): NO